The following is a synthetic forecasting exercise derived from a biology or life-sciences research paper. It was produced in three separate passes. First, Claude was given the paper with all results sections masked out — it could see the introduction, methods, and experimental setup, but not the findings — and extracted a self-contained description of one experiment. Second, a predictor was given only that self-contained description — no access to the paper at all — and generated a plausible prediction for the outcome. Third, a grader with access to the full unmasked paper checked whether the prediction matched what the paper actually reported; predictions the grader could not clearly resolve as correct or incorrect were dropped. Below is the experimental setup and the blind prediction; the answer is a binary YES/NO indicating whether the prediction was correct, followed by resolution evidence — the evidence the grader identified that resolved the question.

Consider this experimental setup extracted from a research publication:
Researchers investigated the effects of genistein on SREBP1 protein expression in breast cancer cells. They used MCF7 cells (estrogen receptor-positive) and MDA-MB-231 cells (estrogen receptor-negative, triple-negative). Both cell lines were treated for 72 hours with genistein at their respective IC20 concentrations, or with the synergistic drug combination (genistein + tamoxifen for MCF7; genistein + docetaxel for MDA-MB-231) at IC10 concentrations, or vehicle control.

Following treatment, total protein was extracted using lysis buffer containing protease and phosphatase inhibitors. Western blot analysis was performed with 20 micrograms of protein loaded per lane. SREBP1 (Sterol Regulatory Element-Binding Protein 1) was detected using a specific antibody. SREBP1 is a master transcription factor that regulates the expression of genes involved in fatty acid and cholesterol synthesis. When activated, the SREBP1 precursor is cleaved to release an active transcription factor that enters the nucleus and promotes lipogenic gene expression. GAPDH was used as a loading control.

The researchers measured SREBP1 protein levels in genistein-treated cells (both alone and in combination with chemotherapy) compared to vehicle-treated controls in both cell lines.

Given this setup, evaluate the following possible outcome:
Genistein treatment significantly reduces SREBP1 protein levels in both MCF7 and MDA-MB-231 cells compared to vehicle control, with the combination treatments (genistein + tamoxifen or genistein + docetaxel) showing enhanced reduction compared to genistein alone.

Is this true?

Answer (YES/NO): NO